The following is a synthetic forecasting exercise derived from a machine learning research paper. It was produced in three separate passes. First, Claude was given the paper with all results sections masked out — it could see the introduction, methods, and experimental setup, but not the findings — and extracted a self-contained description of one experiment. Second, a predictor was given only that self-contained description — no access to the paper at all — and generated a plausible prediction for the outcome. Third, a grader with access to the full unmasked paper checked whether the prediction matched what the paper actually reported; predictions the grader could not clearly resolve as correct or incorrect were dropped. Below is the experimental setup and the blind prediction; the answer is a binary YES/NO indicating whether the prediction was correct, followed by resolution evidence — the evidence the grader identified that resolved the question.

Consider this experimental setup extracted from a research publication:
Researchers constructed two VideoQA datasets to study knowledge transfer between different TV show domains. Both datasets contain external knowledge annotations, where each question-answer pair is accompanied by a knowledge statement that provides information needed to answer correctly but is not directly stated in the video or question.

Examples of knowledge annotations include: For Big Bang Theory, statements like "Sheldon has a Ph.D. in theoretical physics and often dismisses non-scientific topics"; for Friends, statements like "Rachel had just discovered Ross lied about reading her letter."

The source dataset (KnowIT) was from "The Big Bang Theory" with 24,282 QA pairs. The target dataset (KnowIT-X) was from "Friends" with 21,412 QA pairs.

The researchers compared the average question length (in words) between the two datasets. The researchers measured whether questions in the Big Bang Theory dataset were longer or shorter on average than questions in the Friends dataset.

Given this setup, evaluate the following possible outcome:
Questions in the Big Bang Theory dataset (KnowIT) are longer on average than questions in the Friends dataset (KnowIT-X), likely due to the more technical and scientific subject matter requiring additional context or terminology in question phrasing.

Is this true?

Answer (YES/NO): NO